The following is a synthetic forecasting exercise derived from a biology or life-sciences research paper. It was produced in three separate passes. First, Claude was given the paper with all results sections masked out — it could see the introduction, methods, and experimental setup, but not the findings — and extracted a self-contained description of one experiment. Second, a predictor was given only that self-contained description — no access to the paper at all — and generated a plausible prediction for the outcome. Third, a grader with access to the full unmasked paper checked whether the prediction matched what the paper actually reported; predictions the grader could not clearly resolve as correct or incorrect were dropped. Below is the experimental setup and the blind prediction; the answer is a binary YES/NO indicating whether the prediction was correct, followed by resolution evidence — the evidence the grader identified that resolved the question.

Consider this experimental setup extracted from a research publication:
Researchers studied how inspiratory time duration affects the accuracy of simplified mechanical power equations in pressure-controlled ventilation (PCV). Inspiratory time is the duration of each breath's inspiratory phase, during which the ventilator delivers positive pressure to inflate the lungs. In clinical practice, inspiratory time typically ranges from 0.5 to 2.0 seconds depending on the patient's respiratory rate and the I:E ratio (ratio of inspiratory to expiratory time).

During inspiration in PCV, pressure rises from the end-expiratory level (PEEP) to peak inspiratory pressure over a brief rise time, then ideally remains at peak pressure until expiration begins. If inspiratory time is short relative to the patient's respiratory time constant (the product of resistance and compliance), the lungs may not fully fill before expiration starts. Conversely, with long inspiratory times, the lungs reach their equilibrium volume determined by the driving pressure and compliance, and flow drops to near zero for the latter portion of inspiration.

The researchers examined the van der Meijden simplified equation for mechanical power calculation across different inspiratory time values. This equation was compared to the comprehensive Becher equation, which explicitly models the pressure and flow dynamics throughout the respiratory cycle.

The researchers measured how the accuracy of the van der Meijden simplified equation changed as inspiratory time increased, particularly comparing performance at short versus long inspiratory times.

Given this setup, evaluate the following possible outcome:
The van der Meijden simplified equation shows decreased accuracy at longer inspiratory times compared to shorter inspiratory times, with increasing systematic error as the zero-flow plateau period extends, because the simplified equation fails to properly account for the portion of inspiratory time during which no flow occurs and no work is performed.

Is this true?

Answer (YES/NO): YES